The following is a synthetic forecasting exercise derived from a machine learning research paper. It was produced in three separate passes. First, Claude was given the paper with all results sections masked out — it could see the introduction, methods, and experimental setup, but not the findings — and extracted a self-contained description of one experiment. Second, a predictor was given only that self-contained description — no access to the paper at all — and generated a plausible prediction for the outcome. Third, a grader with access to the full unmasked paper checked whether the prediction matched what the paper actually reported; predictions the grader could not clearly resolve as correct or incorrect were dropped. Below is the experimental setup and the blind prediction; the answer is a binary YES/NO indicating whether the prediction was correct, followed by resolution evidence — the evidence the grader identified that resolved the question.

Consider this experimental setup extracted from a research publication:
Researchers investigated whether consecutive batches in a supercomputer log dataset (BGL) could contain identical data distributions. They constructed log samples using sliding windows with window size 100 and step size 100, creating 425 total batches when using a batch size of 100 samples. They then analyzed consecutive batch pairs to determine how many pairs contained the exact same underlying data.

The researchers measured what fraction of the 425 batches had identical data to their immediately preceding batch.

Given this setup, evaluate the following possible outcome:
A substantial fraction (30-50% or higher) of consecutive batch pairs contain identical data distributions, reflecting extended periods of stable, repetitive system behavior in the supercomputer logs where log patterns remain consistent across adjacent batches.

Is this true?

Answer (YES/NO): NO